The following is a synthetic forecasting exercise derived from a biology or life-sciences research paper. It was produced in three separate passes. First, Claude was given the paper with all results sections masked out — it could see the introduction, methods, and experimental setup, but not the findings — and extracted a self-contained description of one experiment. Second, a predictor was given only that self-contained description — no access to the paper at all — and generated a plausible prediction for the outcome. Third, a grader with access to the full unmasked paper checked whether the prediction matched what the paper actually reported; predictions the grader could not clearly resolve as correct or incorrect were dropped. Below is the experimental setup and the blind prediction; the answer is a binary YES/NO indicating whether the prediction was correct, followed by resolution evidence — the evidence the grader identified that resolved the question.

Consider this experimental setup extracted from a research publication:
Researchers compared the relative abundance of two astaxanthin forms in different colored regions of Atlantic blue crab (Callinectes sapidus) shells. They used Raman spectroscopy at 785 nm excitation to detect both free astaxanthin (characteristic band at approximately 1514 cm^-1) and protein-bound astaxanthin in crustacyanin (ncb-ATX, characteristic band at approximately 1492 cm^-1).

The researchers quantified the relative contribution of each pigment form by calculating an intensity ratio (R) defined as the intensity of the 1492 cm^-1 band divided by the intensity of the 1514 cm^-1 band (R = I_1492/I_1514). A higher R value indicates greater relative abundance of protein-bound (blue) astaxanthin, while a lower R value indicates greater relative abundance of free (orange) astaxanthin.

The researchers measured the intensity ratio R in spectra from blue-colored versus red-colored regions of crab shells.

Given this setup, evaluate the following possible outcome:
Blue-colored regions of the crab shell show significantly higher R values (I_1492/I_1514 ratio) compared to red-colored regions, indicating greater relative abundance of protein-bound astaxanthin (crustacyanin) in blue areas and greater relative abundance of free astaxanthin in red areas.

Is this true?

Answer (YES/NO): YES